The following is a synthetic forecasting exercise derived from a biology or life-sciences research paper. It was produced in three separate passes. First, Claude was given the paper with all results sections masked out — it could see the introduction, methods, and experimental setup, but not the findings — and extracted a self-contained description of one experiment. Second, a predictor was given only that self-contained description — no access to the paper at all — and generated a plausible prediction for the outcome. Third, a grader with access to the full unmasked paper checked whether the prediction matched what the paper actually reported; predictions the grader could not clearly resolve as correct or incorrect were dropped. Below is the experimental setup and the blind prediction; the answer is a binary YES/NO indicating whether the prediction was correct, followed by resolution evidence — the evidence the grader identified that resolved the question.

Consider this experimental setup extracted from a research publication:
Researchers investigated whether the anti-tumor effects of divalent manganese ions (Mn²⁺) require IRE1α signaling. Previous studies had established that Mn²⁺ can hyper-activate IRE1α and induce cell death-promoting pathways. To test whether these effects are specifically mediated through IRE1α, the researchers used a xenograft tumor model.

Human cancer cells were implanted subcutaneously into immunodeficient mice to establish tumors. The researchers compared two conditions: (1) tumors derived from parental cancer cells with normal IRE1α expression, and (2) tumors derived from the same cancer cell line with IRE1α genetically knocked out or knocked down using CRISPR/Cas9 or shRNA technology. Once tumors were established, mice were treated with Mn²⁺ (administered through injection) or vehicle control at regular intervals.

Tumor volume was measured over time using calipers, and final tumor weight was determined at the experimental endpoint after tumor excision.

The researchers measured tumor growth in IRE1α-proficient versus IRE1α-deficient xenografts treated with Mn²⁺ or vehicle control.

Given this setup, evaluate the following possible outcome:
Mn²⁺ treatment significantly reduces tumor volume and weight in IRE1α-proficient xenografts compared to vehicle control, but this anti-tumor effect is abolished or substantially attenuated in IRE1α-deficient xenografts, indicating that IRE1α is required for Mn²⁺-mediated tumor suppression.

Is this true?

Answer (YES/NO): YES